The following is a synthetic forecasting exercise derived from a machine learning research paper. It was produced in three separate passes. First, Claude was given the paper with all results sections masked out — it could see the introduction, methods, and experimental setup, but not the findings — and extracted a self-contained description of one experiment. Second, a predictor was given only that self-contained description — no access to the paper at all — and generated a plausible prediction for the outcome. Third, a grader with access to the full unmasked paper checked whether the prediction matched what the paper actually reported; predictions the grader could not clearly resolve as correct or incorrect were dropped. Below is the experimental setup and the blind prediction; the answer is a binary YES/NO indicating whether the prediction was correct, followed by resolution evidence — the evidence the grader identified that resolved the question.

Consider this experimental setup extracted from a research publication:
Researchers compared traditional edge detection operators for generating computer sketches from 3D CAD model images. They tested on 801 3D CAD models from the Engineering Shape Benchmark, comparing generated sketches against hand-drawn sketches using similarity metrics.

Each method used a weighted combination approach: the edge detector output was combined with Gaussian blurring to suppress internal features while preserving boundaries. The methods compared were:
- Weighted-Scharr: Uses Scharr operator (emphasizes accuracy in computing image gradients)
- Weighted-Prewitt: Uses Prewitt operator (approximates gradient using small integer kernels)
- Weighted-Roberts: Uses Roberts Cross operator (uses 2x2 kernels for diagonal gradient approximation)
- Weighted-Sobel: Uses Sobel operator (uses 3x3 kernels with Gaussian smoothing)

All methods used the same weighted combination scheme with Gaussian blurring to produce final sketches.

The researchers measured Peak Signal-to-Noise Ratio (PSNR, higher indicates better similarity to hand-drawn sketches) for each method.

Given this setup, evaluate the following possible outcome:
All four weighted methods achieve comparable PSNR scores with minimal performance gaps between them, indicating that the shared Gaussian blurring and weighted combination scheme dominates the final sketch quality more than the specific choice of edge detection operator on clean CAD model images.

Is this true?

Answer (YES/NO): NO